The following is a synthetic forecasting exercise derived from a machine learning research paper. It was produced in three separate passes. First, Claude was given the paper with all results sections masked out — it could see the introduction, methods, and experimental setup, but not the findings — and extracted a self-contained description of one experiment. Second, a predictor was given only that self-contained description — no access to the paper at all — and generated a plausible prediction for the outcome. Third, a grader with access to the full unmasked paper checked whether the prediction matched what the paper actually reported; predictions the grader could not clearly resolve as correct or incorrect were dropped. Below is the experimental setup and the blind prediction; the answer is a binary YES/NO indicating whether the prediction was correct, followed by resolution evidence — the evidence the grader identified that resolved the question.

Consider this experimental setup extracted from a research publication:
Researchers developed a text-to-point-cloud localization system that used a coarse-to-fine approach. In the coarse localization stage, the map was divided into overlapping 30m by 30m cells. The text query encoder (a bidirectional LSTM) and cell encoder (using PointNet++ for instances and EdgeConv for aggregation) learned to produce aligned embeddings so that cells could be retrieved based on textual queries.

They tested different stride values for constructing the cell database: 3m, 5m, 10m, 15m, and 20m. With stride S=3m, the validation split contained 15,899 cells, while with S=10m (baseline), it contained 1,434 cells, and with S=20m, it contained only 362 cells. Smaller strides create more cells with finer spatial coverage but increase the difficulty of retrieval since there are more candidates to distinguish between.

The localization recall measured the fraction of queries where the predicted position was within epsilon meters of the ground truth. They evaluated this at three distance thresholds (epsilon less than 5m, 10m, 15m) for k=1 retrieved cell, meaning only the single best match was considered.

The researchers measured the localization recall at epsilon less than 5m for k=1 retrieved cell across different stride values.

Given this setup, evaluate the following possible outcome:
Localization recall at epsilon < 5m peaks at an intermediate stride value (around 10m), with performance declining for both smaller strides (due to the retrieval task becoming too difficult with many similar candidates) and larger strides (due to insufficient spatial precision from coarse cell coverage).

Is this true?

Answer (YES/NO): NO